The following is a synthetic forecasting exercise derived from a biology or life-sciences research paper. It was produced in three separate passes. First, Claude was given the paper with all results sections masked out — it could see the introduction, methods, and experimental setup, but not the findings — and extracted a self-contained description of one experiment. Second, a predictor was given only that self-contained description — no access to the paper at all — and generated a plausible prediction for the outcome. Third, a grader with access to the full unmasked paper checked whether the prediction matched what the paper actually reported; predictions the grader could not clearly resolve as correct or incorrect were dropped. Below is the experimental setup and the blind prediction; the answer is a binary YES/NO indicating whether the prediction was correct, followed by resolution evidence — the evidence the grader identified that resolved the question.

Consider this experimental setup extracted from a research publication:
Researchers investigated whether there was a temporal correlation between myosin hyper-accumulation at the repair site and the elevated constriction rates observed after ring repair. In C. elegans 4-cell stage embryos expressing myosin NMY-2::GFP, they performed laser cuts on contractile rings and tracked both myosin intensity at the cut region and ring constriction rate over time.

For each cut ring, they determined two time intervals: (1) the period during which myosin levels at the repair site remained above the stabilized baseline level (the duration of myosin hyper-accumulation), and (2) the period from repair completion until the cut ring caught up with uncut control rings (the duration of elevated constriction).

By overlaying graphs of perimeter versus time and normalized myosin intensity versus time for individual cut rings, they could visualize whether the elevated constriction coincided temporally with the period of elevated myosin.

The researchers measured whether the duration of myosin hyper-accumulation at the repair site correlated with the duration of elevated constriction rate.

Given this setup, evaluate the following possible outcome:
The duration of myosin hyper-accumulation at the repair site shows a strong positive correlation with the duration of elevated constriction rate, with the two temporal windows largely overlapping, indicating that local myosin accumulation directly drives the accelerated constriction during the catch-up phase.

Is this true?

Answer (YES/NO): NO